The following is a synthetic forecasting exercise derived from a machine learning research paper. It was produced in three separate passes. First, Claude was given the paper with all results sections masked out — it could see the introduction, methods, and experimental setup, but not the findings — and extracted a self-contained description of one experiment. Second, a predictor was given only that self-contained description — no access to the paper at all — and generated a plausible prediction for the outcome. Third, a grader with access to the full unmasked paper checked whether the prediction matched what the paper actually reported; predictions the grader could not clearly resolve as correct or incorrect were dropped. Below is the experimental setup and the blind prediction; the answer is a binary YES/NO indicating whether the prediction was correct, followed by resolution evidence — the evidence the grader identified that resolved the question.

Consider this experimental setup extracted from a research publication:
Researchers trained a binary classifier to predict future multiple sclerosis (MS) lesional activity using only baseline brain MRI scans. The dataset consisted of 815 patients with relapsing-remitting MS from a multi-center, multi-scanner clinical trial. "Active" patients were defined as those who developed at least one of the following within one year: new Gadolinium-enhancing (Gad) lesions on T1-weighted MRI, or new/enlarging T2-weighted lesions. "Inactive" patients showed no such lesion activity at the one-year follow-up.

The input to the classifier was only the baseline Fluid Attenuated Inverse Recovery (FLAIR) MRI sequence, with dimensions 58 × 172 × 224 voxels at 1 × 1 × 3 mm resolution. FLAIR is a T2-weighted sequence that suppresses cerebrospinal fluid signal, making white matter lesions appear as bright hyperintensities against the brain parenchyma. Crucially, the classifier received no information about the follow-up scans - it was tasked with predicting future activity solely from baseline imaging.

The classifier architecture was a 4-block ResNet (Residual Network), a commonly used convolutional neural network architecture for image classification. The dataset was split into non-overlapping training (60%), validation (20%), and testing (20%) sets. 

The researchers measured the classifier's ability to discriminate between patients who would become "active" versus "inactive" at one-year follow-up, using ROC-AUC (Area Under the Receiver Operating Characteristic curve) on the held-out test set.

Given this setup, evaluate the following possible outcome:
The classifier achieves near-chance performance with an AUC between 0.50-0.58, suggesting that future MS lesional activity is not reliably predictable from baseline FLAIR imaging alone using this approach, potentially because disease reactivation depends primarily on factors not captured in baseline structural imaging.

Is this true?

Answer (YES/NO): NO